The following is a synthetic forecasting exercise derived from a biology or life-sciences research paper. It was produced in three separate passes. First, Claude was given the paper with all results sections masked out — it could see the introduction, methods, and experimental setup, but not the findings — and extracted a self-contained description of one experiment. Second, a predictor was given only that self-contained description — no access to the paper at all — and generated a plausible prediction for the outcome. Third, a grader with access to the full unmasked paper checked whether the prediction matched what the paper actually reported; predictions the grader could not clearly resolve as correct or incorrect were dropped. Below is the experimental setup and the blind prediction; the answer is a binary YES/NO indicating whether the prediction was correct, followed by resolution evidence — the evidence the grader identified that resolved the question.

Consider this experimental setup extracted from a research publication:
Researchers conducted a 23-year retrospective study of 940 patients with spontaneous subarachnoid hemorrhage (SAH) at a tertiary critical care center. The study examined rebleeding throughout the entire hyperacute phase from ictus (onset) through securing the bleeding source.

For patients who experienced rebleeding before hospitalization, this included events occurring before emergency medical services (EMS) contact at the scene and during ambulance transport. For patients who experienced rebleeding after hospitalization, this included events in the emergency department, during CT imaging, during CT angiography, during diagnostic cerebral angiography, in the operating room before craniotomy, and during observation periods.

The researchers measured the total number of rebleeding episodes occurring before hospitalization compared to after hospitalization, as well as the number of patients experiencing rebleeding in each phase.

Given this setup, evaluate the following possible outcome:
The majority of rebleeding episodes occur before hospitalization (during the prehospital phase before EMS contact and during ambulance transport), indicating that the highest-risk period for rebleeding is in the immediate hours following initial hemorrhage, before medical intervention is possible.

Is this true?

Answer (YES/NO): YES